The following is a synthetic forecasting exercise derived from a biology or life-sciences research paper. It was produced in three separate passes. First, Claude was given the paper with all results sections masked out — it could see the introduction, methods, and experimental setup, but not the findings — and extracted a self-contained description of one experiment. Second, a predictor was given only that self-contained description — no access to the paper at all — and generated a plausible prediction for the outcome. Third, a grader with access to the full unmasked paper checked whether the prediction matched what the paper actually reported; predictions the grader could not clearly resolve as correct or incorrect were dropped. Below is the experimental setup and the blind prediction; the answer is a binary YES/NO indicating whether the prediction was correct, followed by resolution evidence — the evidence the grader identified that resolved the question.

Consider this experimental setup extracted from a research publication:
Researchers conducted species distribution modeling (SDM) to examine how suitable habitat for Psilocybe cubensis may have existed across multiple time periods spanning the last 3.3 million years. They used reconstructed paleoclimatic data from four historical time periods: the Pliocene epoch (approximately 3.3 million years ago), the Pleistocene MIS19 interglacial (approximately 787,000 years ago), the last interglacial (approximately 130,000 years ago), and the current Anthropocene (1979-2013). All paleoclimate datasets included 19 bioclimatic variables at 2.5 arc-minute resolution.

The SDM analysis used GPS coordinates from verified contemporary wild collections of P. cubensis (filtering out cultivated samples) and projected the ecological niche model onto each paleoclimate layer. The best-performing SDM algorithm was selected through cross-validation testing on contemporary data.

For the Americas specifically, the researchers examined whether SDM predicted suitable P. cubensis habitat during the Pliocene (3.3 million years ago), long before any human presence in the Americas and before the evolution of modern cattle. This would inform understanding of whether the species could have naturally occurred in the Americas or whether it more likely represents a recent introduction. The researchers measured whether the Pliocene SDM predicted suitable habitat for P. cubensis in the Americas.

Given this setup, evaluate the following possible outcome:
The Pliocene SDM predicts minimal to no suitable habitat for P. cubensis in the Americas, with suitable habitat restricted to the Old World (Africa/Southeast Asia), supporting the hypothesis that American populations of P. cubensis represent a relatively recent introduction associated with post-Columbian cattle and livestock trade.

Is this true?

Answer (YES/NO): NO